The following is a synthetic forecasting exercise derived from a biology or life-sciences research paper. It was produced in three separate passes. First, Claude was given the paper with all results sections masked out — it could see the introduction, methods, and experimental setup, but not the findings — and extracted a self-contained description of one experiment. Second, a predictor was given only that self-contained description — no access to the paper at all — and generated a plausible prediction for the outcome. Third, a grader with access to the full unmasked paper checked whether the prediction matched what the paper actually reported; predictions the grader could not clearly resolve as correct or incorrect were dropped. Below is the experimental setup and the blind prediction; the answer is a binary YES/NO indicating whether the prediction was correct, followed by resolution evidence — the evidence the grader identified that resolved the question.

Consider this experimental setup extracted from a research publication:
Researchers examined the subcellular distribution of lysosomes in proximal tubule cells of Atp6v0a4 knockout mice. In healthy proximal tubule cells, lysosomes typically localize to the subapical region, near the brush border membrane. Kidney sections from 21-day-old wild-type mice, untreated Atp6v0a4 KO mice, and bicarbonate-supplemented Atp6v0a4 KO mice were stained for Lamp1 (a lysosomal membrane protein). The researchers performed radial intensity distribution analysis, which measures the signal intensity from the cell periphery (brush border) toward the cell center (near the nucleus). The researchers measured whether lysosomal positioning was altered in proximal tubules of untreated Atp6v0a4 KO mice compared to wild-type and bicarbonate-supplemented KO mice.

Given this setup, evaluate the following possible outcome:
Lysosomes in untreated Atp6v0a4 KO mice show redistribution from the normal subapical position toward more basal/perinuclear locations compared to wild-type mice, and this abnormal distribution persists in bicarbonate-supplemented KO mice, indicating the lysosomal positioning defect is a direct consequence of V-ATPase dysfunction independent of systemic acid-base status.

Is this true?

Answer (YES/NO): NO